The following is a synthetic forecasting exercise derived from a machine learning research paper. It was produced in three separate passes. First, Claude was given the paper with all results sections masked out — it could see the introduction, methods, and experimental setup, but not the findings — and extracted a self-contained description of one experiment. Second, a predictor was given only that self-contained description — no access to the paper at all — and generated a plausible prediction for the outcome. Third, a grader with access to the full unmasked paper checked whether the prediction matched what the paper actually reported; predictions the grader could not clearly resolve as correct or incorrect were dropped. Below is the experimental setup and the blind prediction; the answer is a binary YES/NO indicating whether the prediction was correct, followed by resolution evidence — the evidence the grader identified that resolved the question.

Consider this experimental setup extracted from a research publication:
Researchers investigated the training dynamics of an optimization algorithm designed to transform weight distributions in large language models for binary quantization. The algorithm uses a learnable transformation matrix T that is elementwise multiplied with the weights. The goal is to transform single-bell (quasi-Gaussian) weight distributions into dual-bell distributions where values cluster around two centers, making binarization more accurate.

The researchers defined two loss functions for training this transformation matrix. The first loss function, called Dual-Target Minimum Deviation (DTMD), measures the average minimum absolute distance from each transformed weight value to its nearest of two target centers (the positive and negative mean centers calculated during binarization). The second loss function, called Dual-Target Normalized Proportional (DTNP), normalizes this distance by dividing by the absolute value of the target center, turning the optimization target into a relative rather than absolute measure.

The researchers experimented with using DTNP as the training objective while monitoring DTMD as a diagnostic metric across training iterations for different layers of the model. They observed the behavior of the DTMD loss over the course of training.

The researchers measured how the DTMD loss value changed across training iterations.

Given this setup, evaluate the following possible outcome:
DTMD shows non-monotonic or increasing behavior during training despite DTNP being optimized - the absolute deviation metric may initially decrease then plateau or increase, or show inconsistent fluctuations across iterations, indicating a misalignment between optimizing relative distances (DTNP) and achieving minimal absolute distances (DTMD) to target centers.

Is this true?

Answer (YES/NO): YES